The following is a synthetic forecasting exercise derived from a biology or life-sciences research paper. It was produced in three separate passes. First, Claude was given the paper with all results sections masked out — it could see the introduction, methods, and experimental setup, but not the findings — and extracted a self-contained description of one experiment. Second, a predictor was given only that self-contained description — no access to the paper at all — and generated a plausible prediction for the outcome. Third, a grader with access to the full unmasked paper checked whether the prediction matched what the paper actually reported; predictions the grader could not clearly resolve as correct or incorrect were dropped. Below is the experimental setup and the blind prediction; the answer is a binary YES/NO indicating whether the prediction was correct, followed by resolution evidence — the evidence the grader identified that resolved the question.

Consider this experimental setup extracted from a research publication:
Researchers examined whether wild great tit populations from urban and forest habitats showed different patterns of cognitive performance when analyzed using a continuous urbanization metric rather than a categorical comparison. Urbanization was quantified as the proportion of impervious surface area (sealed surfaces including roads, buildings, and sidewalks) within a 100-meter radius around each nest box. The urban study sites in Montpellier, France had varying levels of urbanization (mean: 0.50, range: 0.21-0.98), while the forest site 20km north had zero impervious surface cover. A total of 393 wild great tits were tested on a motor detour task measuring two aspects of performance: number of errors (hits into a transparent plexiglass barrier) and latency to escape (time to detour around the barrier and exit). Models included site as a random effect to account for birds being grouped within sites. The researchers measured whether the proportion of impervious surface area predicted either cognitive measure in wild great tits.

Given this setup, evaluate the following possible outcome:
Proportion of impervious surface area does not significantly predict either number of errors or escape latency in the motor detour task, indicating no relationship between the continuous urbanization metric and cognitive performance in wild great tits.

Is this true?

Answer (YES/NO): NO